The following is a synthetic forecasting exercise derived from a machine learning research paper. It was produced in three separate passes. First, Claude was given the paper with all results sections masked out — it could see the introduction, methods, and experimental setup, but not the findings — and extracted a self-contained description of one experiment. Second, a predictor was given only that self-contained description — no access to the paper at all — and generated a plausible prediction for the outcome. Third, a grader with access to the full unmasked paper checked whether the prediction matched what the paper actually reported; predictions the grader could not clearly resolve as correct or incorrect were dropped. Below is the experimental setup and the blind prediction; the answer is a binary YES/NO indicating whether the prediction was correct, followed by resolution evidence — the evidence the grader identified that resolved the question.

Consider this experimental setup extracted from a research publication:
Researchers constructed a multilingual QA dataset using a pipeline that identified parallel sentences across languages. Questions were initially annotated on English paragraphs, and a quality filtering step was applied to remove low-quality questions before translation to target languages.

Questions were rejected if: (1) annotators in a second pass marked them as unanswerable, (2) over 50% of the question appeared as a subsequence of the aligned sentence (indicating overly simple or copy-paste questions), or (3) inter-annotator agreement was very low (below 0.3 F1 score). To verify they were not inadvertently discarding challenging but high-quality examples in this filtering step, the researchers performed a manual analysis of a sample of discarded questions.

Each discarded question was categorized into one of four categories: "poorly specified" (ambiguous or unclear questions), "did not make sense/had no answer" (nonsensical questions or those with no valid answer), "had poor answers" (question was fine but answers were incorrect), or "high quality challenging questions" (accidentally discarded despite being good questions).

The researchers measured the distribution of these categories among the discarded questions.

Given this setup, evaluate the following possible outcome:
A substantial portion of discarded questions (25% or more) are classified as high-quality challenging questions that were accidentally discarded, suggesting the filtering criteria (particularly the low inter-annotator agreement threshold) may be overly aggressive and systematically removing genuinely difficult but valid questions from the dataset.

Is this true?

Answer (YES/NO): NO